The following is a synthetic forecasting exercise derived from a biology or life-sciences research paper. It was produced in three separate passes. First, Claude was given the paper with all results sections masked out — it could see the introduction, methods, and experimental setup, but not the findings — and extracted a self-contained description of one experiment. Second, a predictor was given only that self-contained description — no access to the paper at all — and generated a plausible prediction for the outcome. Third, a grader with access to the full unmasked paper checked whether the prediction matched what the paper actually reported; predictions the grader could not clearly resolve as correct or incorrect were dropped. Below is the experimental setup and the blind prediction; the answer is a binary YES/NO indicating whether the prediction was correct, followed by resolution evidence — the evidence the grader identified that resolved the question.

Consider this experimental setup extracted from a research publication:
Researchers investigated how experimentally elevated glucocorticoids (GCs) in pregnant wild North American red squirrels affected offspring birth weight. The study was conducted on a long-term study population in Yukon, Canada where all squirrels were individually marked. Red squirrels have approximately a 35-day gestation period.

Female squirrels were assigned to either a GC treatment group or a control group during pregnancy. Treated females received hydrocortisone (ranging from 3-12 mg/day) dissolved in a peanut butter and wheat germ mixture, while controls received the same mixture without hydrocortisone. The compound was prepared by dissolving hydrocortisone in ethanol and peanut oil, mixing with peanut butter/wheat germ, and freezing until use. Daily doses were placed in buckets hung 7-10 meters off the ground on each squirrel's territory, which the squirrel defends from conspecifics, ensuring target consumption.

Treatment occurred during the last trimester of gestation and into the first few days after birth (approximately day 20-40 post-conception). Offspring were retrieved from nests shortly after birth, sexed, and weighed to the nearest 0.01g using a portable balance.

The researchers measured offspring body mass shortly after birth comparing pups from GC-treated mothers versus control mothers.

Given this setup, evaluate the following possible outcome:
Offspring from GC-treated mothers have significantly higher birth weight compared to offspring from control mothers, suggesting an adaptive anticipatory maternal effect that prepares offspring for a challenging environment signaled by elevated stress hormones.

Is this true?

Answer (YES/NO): NO